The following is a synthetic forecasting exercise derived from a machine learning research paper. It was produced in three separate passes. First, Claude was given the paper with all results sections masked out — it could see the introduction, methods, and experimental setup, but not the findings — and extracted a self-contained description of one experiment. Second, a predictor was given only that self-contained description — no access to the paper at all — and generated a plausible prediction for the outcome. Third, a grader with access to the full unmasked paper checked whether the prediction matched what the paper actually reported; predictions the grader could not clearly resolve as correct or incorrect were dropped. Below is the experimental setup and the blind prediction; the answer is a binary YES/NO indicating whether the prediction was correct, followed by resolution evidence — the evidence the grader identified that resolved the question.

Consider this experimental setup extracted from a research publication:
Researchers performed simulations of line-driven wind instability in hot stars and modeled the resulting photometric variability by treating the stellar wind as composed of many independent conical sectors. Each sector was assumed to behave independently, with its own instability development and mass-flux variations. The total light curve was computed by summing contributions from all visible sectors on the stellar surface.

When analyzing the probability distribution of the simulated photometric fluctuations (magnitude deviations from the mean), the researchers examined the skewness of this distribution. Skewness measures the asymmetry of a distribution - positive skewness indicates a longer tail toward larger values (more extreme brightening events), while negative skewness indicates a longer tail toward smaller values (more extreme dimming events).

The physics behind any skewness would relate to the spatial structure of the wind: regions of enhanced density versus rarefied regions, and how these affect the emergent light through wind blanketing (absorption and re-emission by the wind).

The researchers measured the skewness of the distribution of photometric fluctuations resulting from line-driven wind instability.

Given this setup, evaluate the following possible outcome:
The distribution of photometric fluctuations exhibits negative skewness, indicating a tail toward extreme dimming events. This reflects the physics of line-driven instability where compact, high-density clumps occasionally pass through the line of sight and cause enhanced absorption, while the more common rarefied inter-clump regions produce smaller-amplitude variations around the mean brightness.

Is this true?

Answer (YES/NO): NO